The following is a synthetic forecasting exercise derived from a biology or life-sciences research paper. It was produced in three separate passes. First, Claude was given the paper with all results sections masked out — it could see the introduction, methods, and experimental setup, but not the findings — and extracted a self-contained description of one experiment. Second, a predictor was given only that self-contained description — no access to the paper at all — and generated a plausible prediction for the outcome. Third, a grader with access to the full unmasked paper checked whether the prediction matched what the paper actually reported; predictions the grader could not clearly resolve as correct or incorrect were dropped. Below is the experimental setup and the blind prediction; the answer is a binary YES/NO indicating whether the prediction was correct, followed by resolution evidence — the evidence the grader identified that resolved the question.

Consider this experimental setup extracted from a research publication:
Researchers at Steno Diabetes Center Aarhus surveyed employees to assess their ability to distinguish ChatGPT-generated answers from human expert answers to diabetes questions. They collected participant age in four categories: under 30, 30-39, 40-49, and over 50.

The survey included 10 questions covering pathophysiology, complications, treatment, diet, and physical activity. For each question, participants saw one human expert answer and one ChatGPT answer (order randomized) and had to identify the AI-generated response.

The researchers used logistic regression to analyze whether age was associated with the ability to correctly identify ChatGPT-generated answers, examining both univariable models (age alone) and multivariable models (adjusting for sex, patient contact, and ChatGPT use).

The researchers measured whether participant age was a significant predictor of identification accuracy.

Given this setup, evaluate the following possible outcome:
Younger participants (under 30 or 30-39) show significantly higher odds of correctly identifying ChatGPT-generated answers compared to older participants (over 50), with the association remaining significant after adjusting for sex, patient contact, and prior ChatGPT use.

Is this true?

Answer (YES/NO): NO